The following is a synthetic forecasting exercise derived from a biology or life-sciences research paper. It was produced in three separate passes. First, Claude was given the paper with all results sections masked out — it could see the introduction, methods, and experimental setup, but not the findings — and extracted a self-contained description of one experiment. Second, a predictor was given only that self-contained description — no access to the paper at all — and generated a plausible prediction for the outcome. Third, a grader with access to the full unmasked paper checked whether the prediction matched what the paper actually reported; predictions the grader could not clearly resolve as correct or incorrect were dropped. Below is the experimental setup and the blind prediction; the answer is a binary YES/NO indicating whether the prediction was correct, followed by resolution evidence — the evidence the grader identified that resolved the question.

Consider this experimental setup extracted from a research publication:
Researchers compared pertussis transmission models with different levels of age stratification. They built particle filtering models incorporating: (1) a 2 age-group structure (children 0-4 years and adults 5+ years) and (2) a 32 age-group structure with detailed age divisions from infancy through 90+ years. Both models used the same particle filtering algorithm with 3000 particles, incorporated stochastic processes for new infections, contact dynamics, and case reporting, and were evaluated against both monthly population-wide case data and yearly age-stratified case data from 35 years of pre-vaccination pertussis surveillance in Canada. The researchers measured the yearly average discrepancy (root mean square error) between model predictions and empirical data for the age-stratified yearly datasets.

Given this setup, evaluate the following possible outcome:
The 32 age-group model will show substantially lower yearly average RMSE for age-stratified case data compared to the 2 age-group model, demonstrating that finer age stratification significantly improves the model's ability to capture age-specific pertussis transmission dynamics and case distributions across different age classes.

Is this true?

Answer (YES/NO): NO